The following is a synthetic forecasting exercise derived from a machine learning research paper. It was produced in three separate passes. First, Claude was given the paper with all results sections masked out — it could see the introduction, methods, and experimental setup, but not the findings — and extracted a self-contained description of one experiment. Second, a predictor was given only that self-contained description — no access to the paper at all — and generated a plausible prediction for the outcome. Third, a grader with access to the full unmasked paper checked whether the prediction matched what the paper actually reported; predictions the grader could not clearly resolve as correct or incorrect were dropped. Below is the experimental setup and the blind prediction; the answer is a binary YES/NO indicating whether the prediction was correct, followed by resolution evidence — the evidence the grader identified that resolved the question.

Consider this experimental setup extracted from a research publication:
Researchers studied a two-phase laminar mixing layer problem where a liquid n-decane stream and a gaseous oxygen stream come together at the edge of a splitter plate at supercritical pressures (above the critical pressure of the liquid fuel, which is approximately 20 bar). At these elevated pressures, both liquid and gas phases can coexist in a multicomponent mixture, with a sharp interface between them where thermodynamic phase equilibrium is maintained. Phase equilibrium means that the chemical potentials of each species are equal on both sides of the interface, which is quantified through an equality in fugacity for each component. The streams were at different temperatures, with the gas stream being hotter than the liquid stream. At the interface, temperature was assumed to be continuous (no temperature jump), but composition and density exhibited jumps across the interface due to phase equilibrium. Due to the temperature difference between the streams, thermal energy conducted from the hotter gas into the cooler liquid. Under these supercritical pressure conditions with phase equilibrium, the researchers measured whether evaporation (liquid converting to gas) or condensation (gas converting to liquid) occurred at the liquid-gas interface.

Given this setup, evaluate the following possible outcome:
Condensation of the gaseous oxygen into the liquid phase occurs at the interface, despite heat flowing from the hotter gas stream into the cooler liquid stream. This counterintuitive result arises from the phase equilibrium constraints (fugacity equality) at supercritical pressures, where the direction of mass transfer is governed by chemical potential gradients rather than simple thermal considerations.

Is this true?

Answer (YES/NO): YES